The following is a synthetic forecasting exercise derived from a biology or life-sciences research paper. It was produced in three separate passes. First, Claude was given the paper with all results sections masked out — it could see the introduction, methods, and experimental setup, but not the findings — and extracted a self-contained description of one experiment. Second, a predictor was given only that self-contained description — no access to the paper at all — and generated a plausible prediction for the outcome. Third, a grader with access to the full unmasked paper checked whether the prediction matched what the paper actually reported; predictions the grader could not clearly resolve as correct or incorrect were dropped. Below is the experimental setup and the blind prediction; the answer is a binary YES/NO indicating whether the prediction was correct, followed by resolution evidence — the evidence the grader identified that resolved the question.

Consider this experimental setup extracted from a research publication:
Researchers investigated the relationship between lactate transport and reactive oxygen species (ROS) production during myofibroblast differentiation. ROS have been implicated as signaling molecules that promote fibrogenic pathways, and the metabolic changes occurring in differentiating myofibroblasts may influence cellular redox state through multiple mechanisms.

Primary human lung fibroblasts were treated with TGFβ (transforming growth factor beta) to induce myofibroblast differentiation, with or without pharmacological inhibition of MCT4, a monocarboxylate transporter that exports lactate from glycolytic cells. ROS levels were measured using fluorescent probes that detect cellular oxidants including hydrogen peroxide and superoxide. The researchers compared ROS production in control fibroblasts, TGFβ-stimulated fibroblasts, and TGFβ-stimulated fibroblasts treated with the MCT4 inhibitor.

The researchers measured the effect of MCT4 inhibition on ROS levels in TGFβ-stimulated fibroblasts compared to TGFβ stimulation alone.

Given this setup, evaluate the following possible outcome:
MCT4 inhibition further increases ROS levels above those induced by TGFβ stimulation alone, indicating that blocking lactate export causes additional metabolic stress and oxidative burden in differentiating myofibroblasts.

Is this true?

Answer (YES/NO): NO